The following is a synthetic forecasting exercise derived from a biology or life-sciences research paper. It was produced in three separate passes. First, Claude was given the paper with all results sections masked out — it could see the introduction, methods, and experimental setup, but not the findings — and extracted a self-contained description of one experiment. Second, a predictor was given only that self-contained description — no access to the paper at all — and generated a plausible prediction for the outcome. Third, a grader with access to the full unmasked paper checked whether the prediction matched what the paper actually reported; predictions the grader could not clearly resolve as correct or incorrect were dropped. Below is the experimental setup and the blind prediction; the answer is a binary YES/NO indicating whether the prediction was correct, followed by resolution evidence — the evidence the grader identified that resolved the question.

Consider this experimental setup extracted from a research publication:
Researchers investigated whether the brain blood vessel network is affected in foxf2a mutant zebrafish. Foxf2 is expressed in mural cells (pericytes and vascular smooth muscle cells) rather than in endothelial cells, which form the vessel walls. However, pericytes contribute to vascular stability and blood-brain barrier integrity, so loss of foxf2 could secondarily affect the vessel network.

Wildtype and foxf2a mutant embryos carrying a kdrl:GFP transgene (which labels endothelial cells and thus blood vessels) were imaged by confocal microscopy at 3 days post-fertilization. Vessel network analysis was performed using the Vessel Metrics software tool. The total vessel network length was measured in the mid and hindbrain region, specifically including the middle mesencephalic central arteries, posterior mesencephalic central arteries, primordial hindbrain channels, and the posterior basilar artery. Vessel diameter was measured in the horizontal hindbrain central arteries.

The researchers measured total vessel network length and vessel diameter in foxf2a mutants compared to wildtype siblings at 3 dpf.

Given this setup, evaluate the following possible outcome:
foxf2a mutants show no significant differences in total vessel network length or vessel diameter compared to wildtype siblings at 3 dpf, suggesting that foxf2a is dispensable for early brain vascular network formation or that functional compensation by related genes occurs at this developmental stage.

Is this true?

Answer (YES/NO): YES